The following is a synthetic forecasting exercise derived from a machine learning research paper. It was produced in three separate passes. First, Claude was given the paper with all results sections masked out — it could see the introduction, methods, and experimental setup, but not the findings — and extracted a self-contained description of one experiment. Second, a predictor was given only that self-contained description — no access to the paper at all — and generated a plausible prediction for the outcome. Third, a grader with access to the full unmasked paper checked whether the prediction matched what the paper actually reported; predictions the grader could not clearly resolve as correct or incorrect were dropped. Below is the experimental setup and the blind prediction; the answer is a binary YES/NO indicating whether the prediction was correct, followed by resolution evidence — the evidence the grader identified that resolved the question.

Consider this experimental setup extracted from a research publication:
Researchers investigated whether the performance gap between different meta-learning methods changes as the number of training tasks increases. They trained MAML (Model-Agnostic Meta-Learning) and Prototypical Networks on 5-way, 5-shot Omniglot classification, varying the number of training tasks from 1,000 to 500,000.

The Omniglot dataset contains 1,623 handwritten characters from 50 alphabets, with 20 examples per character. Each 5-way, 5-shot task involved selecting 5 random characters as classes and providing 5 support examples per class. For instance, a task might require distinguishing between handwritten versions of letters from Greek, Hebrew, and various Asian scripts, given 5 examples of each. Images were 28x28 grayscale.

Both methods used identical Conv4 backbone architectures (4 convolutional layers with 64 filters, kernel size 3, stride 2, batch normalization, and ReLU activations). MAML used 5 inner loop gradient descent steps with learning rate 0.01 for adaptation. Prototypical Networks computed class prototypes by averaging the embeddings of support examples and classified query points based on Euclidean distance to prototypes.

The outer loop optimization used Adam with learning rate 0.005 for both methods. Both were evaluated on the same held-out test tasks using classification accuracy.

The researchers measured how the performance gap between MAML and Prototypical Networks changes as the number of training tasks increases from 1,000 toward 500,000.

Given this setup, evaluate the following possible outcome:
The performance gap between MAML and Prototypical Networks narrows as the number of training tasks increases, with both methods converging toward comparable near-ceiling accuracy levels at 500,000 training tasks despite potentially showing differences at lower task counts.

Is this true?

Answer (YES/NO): YES